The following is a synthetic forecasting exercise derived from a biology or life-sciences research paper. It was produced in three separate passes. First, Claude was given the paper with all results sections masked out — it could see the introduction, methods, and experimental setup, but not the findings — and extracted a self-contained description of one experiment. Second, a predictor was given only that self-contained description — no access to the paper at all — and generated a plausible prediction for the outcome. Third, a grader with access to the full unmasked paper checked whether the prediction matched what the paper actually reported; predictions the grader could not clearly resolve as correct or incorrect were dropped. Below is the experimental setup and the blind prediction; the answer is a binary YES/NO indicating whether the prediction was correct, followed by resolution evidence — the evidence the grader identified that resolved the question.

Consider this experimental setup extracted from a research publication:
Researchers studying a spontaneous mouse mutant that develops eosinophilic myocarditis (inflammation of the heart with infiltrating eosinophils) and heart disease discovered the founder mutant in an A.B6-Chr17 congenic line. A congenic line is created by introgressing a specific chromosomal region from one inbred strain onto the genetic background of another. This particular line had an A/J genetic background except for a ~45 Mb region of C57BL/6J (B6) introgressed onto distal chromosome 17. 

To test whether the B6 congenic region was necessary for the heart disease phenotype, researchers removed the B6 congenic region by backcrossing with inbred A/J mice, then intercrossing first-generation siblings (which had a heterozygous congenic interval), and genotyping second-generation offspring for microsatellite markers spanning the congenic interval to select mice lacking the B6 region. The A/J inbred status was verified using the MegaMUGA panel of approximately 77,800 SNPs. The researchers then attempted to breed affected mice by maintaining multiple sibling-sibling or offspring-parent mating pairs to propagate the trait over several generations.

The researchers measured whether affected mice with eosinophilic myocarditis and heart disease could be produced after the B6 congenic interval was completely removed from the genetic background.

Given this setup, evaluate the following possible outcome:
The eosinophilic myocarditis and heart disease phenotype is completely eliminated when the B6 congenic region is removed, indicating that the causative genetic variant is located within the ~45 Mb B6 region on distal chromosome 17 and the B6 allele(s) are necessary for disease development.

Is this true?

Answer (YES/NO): NO